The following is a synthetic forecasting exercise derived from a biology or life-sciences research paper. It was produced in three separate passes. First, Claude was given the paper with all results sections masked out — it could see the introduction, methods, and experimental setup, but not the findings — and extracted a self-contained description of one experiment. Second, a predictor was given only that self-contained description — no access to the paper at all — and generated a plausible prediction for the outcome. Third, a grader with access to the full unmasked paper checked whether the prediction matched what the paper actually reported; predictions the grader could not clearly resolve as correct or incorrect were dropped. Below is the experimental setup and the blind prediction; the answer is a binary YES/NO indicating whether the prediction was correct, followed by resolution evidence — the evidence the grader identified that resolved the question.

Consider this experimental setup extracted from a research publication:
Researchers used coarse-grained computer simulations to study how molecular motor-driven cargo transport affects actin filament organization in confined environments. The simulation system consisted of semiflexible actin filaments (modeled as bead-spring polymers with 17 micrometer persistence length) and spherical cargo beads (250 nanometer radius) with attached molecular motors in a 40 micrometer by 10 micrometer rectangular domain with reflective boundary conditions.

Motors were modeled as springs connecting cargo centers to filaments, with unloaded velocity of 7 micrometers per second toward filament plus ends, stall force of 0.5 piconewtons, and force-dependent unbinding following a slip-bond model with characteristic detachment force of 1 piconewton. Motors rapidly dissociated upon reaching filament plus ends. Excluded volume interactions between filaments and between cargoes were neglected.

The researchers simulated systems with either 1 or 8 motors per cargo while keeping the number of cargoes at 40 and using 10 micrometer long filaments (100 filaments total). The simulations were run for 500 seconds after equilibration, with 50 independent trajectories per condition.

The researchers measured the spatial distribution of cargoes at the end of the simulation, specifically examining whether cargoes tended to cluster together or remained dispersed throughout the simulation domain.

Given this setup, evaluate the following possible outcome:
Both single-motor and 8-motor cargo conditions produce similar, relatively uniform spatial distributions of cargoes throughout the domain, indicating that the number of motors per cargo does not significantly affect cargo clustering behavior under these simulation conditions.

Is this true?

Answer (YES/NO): NO